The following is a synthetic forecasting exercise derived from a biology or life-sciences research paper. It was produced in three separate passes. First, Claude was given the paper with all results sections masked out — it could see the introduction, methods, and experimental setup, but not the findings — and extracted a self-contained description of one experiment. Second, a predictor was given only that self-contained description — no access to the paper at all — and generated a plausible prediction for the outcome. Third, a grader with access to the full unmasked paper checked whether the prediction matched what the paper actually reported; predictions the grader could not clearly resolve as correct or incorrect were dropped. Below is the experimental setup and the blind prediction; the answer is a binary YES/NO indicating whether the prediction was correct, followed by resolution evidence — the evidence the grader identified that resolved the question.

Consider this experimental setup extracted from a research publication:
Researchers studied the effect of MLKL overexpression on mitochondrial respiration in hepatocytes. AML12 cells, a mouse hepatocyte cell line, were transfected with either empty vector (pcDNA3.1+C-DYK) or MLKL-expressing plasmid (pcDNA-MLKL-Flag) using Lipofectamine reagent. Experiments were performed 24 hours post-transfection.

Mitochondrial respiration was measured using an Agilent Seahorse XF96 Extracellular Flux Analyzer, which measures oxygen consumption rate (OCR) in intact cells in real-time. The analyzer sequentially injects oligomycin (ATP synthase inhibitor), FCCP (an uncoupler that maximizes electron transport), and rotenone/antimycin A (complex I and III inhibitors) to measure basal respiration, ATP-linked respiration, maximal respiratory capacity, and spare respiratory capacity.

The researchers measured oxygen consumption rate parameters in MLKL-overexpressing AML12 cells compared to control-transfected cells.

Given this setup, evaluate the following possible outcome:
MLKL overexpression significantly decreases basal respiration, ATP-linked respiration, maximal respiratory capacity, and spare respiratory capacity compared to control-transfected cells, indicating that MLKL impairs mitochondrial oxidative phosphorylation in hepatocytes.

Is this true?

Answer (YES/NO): YES